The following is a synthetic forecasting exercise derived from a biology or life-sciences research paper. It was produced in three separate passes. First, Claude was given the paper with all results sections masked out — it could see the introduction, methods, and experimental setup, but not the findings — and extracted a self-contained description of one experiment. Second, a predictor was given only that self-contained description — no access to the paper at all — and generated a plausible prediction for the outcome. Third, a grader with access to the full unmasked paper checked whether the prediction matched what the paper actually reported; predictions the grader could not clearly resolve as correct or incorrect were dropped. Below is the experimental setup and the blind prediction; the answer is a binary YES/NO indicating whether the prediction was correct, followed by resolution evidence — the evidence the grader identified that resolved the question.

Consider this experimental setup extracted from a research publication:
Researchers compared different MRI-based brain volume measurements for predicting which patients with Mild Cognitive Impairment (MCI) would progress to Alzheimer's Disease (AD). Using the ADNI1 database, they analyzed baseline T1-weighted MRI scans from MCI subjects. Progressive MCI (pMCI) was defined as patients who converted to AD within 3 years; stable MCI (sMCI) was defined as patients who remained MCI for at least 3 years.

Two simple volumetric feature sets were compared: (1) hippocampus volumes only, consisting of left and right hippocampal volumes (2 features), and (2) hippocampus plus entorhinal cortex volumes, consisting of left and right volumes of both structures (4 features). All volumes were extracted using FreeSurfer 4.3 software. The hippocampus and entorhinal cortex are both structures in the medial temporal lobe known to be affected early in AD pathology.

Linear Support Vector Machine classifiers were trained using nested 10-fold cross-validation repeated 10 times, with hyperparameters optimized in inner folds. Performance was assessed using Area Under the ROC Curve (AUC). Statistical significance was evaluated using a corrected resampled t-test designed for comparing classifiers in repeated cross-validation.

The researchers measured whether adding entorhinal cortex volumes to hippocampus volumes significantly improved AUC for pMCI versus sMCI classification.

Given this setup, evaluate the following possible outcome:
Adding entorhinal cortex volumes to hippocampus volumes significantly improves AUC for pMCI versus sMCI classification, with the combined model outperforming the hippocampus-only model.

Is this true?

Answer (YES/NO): NO